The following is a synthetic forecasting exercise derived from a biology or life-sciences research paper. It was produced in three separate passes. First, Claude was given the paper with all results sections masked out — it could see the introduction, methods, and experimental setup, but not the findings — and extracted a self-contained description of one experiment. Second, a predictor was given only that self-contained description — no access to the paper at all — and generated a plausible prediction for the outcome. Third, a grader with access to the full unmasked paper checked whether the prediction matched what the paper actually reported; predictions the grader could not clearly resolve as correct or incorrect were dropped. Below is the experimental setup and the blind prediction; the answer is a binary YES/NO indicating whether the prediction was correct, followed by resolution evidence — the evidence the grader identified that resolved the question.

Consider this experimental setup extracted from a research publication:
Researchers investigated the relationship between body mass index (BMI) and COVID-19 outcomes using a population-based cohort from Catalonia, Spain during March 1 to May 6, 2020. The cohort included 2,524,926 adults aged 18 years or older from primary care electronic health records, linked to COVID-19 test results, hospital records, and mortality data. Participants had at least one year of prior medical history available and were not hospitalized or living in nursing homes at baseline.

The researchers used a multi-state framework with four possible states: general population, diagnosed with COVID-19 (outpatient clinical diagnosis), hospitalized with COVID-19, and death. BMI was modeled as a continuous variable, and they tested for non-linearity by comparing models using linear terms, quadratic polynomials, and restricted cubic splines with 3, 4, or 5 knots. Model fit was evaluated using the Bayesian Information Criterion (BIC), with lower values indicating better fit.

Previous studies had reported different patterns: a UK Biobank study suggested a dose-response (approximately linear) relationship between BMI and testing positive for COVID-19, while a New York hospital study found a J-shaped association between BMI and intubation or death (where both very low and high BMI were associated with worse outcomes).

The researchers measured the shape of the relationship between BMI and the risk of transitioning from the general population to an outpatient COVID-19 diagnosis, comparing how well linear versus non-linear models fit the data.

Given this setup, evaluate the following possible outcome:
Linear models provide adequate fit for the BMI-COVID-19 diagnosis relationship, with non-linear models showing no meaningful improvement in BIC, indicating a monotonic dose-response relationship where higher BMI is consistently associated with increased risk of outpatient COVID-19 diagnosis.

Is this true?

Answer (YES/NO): NO